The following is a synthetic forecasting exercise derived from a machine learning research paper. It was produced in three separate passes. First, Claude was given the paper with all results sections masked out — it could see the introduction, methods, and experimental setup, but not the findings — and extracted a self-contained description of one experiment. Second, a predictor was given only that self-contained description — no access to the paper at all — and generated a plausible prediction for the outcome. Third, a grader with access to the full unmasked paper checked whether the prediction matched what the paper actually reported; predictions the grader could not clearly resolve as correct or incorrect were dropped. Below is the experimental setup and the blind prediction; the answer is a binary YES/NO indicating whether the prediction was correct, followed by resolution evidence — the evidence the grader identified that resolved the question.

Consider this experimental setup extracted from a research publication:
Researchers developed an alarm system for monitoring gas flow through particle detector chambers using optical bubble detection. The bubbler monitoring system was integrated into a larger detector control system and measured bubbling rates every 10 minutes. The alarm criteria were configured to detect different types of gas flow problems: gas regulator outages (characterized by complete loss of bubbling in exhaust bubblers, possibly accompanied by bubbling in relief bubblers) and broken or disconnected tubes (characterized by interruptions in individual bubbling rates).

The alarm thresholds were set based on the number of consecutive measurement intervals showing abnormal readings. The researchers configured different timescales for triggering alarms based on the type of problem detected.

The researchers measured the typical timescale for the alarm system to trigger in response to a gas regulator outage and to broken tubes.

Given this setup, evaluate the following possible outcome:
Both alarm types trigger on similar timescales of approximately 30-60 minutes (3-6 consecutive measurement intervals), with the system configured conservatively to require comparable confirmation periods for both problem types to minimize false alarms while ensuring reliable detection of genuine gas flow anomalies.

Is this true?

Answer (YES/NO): NO